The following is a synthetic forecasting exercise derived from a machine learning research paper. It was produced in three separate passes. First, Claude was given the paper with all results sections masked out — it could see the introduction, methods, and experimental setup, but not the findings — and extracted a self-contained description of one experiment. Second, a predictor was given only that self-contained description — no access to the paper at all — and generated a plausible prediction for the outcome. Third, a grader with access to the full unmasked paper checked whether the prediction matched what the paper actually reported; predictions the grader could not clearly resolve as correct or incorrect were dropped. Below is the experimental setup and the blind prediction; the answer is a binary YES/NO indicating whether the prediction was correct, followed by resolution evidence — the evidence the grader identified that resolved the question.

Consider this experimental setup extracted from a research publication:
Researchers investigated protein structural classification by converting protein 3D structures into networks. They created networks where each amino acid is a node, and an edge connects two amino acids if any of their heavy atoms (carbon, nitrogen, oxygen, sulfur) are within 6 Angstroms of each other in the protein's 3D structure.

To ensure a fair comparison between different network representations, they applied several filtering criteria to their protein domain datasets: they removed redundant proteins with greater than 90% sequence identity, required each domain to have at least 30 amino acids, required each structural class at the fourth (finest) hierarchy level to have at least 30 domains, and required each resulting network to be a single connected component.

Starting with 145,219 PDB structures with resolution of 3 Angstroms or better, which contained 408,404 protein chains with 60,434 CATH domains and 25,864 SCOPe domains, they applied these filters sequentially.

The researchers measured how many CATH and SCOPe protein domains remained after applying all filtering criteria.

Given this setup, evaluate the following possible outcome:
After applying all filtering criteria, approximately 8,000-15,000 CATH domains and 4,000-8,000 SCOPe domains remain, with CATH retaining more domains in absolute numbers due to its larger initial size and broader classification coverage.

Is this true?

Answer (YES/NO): NO